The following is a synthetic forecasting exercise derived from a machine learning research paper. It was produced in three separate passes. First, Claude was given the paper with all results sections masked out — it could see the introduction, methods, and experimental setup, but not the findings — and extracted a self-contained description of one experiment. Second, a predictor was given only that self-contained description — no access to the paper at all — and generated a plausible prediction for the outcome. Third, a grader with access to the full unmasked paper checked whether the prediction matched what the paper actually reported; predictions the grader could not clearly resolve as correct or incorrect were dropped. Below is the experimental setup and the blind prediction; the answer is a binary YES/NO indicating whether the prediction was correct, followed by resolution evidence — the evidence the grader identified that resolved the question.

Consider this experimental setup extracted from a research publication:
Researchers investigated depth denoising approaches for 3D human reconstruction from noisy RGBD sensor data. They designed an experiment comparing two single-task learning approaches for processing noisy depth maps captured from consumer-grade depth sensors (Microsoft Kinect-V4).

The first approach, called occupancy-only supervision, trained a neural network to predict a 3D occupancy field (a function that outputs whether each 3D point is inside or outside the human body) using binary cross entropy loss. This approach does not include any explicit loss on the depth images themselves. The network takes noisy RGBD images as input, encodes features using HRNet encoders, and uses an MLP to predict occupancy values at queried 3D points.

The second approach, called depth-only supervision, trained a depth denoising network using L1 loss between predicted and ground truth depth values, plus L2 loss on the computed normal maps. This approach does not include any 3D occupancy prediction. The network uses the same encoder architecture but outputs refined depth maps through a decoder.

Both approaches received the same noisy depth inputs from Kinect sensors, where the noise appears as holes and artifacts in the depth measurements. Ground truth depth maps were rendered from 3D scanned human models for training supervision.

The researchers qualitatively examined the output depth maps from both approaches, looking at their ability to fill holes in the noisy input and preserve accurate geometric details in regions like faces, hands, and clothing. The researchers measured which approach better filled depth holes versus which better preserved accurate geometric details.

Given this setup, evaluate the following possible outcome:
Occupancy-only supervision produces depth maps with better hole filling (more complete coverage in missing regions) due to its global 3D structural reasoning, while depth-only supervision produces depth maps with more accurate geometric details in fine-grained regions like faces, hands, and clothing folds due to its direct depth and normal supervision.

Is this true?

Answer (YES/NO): NO